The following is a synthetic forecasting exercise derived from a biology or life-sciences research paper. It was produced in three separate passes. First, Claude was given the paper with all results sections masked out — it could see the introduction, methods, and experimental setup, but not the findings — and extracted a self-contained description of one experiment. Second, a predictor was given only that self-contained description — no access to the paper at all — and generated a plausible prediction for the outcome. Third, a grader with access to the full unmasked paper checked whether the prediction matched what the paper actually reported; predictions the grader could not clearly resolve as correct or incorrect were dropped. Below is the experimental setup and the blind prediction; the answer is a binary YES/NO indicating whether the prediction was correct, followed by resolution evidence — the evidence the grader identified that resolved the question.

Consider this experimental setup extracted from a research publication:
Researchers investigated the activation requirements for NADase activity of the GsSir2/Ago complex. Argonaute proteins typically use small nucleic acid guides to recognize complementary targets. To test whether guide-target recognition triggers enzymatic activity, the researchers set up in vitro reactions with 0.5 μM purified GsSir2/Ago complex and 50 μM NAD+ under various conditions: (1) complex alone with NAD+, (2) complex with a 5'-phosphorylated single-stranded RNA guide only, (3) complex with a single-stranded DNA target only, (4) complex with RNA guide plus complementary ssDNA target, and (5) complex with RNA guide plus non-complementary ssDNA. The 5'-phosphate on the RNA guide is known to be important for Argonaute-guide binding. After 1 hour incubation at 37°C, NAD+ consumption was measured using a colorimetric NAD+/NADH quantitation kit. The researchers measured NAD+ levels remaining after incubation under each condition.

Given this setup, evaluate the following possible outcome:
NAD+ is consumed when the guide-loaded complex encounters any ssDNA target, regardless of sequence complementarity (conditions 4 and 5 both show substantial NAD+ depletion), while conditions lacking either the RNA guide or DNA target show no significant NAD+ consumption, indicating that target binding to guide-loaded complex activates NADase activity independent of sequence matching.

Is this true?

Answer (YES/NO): NO